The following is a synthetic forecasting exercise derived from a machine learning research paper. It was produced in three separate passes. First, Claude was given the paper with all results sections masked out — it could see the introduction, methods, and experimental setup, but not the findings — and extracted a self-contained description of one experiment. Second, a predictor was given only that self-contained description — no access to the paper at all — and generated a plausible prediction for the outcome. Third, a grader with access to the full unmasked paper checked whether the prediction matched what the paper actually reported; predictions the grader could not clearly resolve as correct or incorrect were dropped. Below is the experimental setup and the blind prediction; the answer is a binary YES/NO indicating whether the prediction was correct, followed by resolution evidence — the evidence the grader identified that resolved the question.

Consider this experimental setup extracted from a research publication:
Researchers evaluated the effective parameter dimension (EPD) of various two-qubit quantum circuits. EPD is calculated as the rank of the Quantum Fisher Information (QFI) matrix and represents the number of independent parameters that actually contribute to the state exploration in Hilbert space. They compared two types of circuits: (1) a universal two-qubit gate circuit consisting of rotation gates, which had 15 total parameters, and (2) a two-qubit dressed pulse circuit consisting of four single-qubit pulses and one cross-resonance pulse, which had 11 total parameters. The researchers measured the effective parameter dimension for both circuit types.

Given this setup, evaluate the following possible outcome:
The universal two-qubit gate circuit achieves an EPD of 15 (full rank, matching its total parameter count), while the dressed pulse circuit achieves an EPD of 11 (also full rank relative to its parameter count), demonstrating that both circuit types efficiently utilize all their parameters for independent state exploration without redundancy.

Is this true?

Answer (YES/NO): NO